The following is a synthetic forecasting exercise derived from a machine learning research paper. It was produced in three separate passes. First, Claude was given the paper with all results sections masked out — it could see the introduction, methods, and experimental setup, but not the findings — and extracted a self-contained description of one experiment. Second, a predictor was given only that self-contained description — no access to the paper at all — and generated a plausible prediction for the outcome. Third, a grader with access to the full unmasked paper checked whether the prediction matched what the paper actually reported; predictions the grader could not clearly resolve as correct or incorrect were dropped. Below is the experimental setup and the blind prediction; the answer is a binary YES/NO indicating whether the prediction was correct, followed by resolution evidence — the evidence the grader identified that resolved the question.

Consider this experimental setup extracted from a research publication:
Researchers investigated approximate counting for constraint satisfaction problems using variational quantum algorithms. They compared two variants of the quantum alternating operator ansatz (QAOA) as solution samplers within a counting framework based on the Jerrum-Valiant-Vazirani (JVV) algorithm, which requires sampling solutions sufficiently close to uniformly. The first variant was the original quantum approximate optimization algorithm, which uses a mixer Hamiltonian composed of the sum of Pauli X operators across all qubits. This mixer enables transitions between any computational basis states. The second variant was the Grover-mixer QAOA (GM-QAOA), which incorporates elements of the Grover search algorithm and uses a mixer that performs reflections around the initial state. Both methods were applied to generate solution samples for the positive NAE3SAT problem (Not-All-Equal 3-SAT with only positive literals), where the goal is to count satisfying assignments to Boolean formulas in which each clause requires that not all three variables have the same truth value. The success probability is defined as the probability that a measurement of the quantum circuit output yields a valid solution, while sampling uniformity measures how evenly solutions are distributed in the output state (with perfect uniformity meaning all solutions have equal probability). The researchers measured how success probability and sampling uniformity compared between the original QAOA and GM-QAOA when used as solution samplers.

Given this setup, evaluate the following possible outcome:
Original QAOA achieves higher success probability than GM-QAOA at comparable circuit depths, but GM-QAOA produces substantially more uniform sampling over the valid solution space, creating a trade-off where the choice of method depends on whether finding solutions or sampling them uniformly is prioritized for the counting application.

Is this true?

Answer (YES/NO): YES